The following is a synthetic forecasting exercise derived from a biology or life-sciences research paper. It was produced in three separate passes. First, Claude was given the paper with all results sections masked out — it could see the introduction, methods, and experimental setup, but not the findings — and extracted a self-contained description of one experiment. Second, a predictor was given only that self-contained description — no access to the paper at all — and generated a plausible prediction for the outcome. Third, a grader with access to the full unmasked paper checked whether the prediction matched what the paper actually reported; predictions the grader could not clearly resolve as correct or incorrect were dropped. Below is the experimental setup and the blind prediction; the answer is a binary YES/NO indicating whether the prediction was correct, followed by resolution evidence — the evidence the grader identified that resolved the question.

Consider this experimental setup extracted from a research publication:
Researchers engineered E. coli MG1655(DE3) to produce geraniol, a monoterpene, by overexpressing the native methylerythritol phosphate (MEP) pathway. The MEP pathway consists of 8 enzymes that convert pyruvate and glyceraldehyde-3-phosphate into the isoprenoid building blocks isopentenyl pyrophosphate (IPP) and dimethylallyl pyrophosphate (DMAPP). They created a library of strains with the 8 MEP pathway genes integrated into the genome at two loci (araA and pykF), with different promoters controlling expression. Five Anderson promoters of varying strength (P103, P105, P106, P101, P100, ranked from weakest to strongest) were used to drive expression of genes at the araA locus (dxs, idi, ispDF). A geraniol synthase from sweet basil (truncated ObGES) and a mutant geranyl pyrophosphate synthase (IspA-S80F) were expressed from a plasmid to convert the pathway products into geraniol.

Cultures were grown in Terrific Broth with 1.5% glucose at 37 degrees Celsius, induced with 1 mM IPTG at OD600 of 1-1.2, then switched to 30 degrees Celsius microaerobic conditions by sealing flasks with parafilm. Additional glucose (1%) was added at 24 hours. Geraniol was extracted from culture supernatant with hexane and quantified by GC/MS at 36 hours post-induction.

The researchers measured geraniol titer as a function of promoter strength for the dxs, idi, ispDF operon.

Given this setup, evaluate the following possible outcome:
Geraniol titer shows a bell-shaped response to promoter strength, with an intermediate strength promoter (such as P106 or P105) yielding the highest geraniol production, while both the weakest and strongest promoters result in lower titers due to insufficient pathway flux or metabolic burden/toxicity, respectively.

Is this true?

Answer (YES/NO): YES